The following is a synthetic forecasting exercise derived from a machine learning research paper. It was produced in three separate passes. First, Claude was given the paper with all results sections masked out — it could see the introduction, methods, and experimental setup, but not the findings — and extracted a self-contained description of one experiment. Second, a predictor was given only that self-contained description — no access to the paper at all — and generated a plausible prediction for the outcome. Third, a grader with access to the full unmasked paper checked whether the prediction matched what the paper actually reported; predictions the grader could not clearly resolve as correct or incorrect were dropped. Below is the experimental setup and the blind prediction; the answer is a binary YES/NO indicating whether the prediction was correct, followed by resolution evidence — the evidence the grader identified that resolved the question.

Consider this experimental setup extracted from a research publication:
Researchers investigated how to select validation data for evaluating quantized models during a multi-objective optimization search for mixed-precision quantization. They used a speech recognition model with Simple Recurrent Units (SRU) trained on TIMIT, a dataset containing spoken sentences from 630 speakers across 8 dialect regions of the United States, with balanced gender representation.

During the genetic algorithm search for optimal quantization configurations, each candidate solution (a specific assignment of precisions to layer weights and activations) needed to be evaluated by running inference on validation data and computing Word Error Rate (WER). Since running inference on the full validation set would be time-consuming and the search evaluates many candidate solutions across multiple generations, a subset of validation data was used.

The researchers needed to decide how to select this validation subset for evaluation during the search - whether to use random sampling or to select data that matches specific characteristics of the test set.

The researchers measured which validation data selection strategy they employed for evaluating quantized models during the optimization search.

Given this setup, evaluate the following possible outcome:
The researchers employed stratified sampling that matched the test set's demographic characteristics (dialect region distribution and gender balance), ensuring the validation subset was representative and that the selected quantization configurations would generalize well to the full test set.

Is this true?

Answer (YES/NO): YES